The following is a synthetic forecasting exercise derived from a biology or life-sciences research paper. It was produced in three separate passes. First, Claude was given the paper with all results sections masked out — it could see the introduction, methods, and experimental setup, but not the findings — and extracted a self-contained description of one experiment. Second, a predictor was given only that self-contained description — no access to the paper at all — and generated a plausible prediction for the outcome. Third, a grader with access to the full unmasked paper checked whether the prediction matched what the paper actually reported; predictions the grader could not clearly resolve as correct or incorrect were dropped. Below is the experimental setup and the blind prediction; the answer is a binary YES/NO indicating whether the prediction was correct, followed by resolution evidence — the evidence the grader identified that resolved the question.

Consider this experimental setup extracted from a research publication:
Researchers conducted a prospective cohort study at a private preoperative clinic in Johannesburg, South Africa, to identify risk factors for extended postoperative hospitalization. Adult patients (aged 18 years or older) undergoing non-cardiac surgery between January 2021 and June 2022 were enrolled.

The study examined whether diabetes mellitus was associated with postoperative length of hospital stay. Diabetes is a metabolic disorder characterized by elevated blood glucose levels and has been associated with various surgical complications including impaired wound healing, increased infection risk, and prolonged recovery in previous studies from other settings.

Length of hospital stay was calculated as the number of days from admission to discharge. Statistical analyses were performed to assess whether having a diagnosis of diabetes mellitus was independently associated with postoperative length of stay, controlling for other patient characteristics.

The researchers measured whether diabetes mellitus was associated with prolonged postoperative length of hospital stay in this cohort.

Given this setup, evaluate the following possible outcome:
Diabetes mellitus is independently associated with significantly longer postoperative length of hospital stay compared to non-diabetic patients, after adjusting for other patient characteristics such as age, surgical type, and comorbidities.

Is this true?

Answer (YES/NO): NO